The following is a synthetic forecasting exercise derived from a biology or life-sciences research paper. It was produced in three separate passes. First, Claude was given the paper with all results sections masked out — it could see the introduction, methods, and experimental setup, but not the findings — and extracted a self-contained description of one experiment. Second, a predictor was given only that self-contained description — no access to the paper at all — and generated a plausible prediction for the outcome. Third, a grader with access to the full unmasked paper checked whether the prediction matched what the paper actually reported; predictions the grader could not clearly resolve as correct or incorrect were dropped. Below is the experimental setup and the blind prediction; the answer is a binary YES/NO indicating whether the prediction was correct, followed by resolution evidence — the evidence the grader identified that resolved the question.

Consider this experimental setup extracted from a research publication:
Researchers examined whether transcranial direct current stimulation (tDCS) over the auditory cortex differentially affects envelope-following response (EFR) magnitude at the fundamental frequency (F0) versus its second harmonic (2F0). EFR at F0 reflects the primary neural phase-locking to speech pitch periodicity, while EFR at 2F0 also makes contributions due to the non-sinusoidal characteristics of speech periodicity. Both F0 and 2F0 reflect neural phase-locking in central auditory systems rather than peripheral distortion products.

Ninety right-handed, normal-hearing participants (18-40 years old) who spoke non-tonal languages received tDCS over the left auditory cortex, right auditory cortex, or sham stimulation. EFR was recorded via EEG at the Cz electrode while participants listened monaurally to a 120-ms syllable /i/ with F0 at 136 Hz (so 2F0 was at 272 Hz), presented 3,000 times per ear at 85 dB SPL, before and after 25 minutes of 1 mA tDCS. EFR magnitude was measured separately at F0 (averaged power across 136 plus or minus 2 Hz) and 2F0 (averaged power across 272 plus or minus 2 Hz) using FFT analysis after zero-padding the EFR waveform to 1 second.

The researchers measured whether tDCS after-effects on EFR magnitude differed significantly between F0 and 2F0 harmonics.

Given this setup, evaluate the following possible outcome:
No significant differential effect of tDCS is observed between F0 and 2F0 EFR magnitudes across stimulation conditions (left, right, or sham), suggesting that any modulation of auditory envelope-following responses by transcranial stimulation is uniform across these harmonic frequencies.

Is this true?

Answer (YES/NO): YES